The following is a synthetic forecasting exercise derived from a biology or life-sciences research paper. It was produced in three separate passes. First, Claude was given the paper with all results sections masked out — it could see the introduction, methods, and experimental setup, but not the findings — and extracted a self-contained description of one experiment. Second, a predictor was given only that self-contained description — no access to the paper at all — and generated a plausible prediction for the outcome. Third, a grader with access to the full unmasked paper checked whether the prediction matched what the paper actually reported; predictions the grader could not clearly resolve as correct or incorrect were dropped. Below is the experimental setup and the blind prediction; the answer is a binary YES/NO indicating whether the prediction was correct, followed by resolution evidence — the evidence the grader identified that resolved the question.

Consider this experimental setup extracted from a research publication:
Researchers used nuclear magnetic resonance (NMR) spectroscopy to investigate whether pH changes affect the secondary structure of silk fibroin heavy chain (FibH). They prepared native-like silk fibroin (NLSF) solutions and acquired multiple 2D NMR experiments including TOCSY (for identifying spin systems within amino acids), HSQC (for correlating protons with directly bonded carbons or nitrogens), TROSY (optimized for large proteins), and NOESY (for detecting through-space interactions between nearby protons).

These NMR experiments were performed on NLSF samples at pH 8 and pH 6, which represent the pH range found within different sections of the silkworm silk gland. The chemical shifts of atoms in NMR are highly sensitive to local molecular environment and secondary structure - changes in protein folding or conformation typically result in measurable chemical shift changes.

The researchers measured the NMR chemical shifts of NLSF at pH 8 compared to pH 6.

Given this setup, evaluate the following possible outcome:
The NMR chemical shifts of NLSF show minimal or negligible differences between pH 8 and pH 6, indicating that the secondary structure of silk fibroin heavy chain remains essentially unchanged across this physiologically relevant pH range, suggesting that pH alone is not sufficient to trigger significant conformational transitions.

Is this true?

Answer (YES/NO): YES